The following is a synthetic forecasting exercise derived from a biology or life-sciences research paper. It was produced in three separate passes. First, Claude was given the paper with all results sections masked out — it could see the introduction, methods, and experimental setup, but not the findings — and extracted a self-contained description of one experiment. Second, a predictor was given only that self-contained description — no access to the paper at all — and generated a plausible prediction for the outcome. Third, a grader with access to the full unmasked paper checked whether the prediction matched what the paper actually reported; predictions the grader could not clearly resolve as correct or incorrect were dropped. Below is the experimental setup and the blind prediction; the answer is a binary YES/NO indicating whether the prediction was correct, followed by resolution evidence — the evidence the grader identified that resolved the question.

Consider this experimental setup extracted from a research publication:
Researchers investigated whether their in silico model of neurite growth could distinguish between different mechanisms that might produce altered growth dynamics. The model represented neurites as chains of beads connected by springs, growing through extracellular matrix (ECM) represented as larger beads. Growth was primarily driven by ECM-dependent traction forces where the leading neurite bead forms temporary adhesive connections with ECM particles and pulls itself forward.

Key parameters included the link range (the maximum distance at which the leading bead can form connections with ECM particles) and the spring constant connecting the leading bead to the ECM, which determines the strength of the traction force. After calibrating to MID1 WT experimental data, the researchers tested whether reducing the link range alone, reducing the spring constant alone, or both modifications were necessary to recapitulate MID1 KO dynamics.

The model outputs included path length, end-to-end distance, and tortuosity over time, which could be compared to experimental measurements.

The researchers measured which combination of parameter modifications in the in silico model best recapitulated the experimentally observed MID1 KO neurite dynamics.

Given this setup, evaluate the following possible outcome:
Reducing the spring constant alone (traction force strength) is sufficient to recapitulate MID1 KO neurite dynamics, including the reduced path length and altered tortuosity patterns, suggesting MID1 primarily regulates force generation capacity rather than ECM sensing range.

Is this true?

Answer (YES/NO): NO